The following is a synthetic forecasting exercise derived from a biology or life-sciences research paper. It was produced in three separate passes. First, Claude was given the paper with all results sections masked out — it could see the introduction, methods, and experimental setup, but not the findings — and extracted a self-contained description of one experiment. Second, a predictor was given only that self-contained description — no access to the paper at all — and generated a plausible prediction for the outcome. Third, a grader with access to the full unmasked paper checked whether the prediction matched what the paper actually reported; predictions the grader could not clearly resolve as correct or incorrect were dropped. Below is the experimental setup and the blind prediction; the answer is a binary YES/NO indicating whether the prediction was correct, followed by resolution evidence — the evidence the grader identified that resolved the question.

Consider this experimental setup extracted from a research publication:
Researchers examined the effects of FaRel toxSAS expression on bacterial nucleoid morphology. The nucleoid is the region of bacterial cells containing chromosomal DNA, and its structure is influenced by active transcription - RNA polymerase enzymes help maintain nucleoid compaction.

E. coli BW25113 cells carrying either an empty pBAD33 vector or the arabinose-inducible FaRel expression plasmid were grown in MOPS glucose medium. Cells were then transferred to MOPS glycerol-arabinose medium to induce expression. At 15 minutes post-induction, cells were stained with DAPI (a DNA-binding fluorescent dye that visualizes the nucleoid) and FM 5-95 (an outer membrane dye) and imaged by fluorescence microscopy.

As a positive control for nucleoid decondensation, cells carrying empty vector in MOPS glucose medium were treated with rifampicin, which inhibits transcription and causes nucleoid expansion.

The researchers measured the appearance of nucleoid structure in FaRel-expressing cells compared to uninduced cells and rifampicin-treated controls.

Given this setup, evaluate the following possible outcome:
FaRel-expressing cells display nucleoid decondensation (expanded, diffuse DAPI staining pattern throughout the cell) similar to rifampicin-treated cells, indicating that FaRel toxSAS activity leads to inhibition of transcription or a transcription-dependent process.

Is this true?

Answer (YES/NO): YES